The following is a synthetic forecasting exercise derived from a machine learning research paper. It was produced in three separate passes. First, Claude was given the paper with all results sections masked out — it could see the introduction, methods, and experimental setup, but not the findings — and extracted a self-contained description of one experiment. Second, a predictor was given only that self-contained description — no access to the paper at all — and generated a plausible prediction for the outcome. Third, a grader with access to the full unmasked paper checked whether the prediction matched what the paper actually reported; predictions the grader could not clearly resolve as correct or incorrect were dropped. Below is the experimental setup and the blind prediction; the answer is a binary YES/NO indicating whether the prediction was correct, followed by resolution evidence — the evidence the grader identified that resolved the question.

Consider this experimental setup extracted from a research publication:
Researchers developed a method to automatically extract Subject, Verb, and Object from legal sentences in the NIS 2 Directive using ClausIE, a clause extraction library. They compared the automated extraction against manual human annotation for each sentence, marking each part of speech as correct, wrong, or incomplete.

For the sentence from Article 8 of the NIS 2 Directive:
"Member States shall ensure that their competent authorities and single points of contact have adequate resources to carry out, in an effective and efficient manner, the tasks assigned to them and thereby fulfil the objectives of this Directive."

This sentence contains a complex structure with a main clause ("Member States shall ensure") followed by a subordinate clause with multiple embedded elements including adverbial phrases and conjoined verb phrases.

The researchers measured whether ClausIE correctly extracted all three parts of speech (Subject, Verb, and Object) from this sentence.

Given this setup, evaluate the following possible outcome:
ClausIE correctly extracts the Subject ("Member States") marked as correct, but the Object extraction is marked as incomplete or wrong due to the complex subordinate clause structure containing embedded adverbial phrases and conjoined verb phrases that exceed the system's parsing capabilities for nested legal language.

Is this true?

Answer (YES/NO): NO